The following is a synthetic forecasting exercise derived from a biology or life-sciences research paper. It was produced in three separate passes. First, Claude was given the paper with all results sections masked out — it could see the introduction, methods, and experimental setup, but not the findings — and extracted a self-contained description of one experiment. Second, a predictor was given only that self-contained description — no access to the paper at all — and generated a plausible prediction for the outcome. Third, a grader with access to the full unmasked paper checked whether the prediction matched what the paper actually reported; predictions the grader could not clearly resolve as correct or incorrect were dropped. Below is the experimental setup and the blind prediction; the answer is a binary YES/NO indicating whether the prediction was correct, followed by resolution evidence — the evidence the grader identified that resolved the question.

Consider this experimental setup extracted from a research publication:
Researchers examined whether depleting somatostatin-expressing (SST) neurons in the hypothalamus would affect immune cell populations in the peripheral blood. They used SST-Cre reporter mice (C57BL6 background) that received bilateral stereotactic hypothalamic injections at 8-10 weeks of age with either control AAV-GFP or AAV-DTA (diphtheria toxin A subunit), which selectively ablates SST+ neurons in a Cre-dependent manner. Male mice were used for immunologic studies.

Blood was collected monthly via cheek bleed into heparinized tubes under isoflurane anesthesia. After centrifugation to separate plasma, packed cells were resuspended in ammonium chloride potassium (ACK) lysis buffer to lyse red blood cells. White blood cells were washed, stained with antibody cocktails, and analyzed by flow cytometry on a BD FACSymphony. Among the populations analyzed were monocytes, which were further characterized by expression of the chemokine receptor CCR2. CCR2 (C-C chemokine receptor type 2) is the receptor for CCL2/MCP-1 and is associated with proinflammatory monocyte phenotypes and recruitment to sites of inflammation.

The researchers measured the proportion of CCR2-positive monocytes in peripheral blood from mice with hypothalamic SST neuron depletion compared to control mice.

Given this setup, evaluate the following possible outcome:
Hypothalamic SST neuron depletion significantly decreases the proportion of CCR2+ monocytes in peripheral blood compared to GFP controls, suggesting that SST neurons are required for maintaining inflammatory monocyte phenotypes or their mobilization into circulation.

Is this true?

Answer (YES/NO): NO